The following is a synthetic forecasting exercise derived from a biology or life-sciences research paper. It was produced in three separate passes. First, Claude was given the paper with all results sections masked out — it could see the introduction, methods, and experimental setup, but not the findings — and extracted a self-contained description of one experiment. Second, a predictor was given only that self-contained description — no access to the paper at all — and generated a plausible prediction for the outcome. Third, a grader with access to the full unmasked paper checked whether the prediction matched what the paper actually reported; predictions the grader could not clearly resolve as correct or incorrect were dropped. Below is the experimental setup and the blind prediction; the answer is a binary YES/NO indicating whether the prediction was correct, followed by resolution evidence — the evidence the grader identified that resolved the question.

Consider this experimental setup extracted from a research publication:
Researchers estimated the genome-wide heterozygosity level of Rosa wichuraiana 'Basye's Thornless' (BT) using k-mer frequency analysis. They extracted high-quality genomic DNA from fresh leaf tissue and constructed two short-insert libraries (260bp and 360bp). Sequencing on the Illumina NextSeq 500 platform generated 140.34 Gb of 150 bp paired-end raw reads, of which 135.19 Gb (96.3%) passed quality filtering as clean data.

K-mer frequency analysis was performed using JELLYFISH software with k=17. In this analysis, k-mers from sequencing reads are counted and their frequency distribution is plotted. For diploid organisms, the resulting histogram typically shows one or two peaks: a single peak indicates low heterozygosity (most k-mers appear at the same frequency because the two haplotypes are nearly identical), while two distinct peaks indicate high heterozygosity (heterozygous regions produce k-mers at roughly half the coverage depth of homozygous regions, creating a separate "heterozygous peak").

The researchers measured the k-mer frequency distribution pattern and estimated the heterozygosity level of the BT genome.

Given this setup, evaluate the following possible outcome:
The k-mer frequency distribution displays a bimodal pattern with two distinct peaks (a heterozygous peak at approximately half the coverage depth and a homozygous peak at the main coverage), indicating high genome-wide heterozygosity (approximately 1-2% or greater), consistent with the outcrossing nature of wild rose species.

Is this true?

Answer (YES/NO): YES